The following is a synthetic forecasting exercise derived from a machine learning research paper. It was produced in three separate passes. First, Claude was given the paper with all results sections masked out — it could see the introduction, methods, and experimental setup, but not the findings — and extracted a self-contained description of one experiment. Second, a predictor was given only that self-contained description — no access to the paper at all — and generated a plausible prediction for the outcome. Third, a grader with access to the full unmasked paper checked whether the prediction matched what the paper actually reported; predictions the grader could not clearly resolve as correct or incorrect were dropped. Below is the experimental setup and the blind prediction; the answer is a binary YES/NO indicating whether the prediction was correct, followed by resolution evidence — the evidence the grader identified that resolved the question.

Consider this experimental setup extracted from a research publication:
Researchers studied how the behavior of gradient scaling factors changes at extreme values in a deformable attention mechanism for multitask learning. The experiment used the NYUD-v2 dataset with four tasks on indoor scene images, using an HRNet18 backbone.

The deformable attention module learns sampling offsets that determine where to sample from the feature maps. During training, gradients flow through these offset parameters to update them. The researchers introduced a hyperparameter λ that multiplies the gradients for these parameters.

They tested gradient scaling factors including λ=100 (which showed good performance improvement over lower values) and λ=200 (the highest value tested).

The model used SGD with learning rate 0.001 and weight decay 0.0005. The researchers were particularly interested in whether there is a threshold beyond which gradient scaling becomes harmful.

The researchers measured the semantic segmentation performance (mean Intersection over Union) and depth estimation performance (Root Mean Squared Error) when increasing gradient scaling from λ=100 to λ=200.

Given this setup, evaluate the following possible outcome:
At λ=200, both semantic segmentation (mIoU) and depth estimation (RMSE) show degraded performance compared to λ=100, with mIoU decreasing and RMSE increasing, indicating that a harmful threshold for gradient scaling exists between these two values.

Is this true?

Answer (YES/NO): YES